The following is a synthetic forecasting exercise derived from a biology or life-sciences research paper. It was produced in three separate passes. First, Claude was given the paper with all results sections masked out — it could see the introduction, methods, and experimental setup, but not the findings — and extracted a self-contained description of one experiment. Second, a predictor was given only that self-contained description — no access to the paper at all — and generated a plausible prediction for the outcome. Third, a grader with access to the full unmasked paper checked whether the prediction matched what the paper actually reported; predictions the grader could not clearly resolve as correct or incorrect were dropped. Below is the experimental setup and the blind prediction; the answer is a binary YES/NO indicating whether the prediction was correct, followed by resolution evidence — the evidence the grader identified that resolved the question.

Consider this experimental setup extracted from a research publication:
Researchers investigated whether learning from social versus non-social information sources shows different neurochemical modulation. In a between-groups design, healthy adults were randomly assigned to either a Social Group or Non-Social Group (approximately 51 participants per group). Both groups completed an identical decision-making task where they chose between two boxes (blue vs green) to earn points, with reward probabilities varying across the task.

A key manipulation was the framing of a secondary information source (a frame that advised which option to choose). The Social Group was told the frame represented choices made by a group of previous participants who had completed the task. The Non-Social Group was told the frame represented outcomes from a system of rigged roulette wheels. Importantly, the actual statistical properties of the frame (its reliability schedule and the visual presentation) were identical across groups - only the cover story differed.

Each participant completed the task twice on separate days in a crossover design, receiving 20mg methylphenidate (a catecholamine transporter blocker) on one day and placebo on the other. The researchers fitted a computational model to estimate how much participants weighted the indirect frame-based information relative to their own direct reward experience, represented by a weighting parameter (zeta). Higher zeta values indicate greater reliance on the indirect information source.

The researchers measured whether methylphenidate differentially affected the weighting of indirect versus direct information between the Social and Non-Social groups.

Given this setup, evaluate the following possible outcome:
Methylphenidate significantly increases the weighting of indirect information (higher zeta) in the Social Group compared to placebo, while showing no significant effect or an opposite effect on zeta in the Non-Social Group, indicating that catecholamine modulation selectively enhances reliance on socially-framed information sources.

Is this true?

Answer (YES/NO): NO